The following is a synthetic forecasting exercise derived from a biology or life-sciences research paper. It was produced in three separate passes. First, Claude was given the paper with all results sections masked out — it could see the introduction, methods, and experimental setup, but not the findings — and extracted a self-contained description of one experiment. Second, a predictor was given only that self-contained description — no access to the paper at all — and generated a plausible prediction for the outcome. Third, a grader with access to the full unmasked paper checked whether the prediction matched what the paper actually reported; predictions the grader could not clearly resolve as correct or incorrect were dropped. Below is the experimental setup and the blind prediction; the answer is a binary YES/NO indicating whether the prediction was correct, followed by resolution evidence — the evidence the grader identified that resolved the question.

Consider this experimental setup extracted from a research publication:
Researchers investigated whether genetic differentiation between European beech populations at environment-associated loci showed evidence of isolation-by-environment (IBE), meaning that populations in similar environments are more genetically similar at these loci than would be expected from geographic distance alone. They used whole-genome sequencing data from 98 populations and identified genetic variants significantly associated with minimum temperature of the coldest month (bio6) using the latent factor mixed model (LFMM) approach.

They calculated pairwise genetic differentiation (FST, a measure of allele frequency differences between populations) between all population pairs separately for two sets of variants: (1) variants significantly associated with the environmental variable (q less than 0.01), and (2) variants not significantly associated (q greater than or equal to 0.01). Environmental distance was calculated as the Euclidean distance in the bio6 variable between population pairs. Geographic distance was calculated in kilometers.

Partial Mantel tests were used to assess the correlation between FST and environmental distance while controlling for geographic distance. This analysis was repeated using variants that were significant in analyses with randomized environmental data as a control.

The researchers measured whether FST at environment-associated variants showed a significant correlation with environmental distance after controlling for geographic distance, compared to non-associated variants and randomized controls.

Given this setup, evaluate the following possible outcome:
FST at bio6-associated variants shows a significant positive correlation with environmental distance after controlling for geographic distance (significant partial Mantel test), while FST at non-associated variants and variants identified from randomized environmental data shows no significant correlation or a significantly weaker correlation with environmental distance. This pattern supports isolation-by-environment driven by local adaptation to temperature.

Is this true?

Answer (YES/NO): NO